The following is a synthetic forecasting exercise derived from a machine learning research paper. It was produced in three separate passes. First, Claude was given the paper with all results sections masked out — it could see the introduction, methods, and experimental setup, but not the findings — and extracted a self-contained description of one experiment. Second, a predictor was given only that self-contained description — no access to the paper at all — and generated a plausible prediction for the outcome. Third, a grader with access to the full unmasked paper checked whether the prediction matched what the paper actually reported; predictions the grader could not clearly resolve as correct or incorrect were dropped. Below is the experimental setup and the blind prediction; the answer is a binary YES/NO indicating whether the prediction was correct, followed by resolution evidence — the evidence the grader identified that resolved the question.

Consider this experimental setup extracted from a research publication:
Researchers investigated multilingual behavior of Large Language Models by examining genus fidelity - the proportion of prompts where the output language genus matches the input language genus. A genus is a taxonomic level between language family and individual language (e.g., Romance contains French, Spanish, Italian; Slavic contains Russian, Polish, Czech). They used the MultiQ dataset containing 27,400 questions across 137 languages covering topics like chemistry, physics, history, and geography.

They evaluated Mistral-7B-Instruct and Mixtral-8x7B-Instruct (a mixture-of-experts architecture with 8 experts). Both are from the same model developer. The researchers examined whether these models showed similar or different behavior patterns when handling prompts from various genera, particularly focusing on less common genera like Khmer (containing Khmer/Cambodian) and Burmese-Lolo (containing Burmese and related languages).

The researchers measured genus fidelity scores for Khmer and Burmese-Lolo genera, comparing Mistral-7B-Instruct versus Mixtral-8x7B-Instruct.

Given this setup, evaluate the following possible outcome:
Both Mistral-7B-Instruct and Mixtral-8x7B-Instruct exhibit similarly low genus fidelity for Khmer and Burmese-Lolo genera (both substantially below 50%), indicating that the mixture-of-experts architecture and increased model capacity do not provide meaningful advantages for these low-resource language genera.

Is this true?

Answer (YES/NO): NO